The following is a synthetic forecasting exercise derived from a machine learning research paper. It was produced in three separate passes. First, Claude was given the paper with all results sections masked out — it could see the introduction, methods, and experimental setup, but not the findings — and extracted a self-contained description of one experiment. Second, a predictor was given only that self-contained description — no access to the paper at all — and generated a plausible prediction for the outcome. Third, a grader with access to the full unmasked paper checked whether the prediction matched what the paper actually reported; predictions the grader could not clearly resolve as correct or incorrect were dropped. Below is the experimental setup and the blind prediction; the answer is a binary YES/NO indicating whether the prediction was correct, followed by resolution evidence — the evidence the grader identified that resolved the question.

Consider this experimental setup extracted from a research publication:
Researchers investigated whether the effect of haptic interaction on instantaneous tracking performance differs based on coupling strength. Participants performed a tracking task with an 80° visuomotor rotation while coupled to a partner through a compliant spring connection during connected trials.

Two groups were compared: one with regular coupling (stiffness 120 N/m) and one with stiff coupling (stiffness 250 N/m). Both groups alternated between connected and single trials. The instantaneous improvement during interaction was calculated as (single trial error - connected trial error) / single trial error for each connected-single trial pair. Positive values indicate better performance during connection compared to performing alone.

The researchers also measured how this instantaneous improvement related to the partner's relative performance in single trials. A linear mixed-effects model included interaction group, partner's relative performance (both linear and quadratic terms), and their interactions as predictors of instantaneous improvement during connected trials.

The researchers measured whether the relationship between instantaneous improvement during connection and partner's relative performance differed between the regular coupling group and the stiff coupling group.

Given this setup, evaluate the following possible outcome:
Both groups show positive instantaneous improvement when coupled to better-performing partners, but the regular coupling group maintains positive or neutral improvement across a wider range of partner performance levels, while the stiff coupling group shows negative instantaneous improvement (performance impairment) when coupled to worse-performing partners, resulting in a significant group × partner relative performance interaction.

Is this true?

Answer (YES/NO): NO